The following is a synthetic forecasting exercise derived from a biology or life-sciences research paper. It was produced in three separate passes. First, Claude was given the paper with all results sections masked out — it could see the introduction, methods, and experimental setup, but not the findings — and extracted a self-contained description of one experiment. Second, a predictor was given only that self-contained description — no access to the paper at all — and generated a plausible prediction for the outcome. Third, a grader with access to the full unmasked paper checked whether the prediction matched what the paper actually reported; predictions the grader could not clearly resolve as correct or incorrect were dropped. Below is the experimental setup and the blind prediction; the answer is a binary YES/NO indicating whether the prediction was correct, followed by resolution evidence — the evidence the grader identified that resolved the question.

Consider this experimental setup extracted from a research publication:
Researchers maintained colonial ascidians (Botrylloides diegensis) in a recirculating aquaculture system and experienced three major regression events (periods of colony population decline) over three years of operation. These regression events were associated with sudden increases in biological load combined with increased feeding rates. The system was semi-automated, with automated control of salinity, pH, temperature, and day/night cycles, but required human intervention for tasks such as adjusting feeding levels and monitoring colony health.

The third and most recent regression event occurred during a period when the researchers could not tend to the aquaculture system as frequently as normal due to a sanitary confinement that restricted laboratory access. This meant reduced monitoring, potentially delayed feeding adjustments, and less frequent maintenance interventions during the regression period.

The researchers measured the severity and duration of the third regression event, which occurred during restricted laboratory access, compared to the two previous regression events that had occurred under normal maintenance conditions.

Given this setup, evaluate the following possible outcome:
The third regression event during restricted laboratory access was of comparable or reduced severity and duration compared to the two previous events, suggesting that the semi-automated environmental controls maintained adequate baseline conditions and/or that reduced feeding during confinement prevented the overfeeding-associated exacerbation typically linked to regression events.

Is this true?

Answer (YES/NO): NO